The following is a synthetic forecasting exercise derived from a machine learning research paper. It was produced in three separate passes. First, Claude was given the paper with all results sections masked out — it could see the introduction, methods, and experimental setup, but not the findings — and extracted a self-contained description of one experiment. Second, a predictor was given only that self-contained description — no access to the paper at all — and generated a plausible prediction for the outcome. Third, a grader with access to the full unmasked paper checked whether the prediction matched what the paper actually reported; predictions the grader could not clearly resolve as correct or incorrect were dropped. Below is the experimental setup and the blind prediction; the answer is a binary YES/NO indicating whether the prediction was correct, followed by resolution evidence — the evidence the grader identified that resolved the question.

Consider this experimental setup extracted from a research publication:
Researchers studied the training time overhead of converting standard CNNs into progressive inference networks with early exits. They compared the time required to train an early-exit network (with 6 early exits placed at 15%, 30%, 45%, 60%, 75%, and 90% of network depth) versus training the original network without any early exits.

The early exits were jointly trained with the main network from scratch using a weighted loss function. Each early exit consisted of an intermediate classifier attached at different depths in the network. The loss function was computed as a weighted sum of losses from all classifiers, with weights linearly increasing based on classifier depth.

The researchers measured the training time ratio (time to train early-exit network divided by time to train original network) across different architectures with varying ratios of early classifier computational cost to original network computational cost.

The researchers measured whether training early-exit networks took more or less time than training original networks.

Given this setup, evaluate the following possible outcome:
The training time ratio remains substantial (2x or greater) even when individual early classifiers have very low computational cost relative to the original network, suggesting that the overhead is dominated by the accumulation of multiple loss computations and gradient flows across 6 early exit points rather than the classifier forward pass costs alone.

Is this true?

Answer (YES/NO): NO